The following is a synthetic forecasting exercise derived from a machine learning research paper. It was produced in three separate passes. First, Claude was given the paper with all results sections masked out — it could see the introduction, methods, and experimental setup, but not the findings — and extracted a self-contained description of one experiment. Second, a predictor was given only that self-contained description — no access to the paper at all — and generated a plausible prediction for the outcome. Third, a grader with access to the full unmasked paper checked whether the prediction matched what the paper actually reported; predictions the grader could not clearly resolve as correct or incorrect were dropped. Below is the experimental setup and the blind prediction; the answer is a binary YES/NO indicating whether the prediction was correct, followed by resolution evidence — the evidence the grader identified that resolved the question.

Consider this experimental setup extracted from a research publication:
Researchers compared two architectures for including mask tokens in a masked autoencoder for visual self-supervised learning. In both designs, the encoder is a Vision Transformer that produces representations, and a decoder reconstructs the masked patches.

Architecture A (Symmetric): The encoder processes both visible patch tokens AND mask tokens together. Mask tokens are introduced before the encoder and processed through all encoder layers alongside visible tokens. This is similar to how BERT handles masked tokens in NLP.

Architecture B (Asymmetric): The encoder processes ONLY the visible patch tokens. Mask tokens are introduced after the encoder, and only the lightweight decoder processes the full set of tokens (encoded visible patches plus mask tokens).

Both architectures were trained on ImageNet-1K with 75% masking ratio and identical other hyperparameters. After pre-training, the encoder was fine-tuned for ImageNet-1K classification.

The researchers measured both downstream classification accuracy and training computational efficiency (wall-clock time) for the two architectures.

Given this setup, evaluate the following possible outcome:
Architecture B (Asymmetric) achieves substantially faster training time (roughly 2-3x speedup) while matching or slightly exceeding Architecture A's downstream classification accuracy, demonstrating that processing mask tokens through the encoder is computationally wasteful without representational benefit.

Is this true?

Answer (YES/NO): YES